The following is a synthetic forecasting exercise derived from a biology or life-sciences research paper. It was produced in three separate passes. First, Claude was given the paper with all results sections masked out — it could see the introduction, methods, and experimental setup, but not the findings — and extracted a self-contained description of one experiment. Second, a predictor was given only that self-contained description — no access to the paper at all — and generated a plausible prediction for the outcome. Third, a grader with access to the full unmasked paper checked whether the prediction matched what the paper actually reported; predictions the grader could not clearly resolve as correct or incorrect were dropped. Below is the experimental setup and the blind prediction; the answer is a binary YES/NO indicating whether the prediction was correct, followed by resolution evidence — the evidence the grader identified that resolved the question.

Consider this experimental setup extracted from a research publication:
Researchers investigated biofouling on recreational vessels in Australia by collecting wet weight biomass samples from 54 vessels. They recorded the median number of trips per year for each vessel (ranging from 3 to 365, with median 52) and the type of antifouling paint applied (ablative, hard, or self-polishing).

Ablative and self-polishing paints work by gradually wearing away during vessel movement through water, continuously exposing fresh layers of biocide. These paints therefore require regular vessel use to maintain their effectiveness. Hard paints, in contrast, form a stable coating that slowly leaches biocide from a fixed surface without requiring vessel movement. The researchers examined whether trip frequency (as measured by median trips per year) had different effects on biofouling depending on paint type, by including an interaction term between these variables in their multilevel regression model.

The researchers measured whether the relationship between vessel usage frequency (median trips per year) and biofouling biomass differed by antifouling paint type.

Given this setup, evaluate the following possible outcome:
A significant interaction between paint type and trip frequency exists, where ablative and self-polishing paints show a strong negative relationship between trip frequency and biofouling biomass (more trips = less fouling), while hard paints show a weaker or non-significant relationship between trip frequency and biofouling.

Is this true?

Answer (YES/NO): NO